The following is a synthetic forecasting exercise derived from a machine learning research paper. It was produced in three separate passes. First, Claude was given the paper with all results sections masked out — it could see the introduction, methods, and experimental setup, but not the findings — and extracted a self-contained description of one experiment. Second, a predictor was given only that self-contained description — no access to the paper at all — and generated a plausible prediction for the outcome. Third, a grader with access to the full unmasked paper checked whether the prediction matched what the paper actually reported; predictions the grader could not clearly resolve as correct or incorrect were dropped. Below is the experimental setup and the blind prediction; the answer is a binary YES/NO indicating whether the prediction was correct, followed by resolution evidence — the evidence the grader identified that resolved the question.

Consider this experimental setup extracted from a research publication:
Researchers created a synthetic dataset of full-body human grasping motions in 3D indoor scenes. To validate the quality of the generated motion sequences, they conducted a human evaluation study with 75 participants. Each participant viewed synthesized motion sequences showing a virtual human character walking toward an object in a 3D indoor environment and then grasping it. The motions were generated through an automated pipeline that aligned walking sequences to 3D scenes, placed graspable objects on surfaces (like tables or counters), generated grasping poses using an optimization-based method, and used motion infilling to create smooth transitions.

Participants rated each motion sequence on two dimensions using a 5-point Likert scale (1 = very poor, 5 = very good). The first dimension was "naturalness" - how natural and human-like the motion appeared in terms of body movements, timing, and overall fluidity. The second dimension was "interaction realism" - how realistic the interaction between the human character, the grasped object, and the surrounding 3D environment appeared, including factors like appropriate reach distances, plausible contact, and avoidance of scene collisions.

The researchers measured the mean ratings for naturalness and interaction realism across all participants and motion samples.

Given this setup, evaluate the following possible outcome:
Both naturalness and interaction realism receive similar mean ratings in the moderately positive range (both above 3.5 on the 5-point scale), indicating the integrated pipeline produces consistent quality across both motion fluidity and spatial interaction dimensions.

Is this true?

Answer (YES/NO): YES